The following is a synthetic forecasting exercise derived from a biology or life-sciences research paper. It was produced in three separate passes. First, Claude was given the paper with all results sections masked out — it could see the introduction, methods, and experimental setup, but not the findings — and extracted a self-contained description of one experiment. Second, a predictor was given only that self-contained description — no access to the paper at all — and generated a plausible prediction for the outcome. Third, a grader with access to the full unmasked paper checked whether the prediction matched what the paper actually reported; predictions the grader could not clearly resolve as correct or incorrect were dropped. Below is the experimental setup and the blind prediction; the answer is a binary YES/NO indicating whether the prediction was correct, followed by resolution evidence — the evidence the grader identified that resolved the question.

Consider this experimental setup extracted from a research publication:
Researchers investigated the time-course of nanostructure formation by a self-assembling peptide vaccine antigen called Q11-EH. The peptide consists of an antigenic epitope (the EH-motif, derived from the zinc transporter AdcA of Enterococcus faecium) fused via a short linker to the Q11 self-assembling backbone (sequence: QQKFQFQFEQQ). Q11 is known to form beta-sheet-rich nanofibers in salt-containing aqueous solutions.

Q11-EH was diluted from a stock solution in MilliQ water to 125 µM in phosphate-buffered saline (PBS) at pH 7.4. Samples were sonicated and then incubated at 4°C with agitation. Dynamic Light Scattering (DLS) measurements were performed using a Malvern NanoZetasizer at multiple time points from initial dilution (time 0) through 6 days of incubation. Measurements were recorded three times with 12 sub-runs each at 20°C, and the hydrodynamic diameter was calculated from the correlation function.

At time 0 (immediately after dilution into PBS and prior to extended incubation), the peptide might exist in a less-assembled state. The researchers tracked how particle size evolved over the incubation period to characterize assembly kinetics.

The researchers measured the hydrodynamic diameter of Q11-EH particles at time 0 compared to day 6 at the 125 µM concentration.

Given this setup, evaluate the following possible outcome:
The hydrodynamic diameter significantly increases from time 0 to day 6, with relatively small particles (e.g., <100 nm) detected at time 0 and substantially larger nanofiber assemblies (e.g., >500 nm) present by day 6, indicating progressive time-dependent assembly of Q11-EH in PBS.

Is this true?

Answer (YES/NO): NO